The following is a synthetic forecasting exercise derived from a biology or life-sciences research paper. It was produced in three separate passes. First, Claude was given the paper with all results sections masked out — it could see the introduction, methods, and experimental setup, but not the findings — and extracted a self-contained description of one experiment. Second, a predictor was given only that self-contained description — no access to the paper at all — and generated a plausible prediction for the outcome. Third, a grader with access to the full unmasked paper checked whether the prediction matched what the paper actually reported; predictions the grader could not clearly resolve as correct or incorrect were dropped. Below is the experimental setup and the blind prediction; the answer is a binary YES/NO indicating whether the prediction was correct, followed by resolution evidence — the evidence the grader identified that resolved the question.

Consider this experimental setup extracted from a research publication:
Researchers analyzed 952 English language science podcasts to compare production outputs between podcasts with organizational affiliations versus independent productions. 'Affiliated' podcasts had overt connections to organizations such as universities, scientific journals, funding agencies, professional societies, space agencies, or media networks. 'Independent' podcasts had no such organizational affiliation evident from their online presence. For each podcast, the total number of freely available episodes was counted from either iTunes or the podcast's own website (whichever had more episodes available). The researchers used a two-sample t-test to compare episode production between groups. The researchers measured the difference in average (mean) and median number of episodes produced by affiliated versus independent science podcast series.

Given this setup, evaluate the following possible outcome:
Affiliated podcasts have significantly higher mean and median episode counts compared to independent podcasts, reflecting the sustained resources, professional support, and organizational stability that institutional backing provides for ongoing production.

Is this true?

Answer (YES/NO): YES